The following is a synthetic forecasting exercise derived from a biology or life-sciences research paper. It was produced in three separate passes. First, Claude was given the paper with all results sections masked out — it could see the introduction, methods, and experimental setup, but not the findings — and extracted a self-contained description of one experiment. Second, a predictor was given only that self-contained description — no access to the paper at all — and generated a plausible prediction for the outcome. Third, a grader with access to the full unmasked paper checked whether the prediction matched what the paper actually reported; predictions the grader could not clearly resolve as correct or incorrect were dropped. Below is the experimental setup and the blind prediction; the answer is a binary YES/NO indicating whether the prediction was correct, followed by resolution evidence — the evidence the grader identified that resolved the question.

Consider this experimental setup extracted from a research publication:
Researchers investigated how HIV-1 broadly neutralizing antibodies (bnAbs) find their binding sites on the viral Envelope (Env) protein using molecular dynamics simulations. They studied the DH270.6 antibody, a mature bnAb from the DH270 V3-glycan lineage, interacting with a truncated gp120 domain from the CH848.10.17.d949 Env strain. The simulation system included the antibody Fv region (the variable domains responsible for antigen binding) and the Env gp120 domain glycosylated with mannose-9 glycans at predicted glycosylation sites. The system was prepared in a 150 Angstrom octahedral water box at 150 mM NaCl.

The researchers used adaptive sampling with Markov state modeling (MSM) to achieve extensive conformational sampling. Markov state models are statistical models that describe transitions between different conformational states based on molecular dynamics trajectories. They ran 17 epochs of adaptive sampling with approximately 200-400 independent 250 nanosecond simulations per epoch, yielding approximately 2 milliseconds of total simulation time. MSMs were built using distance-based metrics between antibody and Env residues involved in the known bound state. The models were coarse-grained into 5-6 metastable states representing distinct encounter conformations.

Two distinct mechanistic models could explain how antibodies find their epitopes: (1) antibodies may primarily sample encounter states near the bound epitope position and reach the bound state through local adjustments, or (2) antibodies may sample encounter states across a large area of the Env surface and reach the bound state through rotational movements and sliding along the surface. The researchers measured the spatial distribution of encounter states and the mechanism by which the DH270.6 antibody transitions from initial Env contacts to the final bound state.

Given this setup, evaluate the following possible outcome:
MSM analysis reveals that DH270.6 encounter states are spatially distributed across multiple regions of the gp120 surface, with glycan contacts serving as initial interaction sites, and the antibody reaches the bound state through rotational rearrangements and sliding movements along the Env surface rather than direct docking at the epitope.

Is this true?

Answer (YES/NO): YES